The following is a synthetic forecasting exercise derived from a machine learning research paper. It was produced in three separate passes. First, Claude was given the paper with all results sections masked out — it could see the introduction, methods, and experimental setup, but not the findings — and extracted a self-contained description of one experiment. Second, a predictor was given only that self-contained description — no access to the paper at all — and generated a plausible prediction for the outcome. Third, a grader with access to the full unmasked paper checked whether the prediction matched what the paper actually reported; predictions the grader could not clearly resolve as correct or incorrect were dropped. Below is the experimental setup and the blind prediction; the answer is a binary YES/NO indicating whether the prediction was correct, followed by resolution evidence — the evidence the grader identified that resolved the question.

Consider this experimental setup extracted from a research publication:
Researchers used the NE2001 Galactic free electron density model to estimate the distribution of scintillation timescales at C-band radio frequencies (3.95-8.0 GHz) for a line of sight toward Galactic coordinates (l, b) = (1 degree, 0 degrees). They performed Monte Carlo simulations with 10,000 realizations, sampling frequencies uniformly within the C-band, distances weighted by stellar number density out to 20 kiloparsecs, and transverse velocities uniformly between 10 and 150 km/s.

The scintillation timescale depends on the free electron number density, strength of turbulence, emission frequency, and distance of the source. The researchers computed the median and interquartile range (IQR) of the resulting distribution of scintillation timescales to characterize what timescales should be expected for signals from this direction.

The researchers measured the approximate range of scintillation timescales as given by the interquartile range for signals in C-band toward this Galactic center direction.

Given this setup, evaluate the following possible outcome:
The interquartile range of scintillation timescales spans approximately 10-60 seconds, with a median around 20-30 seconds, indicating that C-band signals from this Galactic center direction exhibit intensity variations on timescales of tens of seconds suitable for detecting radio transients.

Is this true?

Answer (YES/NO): NO